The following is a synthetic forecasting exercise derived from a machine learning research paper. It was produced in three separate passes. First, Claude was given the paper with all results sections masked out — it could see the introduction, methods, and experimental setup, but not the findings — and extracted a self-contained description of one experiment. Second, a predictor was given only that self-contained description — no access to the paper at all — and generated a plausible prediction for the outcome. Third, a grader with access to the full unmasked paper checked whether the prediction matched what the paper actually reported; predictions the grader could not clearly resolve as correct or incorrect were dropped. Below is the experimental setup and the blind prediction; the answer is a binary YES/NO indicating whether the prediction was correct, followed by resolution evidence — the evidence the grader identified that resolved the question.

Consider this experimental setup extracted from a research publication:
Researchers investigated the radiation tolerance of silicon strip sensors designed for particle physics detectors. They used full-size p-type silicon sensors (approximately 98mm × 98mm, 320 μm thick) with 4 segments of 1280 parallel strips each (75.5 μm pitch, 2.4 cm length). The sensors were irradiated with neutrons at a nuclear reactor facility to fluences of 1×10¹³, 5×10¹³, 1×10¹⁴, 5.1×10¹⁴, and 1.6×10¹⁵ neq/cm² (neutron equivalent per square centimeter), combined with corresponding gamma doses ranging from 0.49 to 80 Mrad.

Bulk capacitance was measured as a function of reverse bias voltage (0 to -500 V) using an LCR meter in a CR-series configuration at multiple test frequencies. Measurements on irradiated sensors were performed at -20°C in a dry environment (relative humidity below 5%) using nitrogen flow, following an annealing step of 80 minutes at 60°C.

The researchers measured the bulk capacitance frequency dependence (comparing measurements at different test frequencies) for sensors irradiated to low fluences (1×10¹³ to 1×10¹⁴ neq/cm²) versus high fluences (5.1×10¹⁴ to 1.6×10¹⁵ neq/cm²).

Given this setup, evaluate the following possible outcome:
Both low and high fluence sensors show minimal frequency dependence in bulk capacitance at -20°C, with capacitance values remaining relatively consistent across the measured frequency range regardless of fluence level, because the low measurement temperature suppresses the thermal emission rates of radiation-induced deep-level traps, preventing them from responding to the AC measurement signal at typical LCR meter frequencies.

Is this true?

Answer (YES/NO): NO